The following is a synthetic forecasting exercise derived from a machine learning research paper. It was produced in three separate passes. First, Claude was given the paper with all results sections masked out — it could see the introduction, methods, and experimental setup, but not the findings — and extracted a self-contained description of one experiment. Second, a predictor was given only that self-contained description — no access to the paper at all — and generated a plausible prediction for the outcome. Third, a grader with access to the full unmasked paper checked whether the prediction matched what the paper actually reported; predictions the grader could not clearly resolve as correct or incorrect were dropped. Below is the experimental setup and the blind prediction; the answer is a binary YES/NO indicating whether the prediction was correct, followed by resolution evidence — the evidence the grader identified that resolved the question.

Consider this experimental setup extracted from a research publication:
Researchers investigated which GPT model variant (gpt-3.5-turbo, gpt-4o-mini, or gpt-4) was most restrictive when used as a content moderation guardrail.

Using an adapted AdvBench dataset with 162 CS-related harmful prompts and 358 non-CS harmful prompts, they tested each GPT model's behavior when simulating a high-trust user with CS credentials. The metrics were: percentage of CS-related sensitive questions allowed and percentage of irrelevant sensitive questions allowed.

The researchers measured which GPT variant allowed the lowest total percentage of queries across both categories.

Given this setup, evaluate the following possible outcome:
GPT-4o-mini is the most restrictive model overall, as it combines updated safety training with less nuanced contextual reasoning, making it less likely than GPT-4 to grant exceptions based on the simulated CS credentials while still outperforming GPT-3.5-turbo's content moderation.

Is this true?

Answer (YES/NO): NO